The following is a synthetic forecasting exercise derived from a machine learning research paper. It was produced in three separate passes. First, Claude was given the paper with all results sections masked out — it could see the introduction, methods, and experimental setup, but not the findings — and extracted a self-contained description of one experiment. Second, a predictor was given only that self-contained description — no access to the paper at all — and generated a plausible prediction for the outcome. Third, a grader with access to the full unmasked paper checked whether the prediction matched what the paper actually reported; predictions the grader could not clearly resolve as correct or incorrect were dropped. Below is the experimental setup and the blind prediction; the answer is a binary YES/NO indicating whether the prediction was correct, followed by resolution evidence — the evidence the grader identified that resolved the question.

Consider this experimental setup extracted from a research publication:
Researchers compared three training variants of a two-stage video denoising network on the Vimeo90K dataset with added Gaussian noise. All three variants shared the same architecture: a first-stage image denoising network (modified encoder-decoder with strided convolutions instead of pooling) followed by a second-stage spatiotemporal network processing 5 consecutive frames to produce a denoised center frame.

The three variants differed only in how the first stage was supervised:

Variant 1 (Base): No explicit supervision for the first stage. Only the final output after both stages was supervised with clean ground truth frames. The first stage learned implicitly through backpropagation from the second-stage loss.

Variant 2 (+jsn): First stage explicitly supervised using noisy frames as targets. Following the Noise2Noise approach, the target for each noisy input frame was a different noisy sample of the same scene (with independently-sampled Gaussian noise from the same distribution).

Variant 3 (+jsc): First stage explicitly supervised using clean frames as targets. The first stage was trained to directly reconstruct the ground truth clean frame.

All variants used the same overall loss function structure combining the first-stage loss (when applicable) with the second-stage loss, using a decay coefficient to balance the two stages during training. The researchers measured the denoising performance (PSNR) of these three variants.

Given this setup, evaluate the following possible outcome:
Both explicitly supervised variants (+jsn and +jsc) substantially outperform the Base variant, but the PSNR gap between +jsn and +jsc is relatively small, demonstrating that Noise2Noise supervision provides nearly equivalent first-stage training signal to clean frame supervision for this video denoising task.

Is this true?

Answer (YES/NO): NO